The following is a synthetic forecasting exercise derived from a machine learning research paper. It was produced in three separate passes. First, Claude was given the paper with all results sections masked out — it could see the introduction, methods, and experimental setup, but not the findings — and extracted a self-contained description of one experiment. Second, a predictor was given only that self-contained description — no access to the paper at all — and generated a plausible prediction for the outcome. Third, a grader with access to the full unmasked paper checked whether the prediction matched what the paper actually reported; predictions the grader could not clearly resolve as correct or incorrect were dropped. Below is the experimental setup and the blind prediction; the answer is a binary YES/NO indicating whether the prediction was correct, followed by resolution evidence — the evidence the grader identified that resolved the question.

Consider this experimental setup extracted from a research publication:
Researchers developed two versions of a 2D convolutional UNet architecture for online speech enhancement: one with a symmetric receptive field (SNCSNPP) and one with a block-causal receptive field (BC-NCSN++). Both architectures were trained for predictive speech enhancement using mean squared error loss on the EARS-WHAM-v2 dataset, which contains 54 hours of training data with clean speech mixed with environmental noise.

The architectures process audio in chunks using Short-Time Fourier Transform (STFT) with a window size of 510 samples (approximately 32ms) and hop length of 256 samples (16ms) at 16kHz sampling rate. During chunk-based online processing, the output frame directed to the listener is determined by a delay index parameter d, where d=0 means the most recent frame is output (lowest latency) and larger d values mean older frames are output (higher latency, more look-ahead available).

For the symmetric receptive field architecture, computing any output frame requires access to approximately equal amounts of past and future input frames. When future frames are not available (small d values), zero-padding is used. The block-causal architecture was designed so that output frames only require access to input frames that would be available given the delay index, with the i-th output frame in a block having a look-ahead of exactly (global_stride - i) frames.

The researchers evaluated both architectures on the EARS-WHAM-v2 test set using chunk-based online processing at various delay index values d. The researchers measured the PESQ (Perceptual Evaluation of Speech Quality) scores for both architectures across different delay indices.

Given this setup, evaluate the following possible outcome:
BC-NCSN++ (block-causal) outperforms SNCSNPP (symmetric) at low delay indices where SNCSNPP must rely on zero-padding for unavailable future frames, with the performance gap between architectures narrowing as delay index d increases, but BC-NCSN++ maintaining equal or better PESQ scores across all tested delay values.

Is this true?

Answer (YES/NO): NO